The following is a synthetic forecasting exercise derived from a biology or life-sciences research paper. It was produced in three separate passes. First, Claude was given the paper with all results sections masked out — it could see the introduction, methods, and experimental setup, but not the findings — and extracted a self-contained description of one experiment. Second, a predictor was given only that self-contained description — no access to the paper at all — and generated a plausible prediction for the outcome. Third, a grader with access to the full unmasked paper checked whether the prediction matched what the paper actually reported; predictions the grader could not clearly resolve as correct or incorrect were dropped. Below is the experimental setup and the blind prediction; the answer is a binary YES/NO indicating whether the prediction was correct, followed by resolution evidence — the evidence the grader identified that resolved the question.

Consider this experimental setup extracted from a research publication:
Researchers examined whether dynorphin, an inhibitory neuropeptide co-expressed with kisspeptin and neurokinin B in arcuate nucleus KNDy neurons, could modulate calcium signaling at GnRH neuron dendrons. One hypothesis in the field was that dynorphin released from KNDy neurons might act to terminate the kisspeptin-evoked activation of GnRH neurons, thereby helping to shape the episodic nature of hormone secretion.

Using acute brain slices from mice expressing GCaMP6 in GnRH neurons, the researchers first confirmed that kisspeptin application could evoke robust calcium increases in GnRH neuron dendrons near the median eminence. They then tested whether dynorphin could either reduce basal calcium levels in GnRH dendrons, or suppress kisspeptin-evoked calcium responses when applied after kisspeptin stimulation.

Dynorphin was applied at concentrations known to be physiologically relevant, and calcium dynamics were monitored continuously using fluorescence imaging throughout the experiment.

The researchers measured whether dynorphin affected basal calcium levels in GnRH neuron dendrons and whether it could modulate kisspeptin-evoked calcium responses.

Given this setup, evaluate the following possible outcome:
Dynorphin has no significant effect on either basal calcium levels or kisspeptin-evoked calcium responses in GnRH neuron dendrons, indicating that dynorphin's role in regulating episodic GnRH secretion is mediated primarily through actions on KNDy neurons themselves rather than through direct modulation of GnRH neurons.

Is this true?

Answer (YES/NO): YES